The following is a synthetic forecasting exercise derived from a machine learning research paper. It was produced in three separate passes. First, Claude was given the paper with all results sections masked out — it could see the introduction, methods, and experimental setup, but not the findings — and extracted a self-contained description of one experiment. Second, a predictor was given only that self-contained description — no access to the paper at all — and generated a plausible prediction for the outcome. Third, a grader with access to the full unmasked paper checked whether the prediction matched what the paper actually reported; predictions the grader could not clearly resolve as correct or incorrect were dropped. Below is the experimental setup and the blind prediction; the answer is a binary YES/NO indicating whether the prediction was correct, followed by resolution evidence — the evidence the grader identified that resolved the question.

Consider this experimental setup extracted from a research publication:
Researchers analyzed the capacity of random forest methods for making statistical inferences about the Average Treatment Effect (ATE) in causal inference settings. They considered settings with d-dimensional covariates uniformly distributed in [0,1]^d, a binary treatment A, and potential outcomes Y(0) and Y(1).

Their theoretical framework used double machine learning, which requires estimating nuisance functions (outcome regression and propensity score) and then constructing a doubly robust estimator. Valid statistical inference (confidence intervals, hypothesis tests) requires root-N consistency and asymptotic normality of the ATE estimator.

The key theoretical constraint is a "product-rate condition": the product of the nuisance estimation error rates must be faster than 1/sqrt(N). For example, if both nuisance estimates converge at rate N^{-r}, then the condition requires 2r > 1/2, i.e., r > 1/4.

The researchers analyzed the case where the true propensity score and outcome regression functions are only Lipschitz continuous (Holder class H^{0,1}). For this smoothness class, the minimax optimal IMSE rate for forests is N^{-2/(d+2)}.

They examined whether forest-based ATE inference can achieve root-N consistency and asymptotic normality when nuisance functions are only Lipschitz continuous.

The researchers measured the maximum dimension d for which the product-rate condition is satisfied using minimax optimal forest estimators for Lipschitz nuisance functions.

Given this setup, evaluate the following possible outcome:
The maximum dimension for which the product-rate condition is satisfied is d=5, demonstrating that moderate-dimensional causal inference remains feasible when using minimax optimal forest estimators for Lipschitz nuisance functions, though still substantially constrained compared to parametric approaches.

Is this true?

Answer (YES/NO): NO